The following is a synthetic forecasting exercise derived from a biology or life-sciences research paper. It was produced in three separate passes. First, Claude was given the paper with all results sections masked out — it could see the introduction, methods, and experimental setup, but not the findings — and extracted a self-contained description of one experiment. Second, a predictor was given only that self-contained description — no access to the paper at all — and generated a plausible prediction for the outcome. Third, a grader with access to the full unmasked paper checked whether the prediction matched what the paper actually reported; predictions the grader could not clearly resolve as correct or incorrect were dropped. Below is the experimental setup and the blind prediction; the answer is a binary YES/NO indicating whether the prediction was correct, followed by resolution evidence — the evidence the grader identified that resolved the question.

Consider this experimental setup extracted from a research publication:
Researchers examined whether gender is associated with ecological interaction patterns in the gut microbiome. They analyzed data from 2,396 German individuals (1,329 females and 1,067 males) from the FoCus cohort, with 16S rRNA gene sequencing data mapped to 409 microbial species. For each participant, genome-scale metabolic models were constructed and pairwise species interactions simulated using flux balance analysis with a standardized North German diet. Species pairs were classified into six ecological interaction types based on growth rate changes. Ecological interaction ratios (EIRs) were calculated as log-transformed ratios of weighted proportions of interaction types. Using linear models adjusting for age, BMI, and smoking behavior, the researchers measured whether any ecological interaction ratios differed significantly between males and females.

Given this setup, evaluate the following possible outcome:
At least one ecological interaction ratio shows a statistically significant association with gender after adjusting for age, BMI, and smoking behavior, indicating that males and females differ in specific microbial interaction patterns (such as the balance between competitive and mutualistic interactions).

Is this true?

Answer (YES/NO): YES